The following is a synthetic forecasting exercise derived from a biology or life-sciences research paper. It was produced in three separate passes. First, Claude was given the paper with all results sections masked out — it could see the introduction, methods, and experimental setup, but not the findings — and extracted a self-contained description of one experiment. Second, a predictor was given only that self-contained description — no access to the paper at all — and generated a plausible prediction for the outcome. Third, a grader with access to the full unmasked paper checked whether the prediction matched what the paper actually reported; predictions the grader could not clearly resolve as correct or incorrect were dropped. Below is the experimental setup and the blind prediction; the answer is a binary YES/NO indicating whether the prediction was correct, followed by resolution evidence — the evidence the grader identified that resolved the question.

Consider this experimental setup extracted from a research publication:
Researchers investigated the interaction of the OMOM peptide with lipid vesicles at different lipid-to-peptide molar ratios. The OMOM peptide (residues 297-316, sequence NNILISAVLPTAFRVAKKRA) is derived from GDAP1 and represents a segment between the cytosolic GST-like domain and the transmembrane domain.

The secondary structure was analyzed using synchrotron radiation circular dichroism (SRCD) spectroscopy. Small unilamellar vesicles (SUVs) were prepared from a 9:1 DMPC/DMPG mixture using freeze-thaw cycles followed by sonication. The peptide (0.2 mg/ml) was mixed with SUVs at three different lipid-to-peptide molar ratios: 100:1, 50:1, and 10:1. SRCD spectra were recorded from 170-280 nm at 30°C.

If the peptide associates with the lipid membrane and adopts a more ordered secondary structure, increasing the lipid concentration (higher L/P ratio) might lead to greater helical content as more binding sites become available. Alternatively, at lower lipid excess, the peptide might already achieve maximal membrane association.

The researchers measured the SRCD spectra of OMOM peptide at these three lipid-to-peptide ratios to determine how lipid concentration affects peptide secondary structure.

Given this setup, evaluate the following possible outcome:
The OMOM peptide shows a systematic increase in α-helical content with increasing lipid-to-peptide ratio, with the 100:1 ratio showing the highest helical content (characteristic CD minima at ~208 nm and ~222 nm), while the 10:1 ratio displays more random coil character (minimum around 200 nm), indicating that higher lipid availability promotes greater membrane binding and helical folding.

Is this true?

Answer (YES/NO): YES